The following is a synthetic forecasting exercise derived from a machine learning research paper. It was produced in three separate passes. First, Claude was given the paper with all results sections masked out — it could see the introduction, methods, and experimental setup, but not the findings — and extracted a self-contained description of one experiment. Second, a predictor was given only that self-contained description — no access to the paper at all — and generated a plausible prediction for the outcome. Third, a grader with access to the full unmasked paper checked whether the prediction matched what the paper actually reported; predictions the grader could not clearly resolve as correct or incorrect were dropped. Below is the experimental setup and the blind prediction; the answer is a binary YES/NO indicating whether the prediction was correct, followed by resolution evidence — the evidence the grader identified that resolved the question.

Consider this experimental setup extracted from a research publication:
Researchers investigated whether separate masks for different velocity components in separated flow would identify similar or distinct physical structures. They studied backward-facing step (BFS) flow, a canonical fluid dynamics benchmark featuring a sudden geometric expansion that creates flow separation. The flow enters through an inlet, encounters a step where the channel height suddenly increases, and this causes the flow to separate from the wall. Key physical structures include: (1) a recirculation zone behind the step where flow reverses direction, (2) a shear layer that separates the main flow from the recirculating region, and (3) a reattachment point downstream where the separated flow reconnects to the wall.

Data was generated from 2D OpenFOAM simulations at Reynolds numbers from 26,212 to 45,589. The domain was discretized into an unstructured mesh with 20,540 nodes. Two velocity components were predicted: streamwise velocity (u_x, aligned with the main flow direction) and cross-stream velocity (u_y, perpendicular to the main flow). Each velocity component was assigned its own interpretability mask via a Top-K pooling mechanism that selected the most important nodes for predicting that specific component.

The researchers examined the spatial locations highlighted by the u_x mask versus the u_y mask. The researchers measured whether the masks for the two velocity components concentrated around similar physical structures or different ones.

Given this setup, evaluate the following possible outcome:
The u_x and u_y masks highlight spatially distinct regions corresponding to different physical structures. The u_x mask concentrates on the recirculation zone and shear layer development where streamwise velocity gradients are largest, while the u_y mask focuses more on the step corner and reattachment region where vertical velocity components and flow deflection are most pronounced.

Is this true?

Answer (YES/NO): NO